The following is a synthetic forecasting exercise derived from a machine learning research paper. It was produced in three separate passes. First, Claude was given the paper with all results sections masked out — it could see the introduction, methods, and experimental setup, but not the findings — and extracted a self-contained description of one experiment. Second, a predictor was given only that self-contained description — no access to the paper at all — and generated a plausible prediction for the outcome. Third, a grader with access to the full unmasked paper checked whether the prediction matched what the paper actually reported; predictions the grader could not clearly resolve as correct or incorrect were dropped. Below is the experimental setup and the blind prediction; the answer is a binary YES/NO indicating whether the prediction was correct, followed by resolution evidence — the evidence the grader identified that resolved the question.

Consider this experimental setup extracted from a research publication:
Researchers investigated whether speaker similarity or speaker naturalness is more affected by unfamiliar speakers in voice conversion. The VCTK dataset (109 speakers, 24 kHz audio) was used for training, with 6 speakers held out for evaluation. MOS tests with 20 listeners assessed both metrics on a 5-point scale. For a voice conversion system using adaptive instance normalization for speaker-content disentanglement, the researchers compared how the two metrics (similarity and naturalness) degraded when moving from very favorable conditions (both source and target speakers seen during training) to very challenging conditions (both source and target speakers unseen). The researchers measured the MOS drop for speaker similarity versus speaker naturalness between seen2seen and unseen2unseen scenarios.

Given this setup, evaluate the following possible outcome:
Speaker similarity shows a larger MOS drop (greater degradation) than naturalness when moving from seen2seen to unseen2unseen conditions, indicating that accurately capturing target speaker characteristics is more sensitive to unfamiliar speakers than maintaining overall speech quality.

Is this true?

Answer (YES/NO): NO